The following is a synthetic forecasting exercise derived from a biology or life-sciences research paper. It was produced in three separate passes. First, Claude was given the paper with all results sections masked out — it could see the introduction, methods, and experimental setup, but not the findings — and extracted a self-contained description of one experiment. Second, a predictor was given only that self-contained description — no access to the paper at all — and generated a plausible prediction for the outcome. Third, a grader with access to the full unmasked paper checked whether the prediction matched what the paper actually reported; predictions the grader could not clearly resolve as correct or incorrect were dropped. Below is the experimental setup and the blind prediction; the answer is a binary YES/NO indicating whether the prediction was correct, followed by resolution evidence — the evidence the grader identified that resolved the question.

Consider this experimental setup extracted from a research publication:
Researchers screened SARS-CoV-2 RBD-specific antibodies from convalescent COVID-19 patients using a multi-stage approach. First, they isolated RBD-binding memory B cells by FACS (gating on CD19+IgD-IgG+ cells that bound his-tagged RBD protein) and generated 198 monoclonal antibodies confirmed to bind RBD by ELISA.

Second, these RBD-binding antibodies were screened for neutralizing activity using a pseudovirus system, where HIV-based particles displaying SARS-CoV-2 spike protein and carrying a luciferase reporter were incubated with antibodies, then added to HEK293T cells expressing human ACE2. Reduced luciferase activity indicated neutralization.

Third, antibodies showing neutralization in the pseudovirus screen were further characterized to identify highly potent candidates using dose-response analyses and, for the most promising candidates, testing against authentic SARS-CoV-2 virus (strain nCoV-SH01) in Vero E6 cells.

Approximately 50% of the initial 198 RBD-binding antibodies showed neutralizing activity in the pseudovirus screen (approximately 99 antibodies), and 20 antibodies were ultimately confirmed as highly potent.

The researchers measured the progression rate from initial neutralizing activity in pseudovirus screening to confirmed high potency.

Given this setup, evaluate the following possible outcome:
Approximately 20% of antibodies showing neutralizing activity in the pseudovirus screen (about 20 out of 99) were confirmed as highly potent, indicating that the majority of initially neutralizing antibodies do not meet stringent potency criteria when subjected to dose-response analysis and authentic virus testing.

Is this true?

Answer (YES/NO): YES